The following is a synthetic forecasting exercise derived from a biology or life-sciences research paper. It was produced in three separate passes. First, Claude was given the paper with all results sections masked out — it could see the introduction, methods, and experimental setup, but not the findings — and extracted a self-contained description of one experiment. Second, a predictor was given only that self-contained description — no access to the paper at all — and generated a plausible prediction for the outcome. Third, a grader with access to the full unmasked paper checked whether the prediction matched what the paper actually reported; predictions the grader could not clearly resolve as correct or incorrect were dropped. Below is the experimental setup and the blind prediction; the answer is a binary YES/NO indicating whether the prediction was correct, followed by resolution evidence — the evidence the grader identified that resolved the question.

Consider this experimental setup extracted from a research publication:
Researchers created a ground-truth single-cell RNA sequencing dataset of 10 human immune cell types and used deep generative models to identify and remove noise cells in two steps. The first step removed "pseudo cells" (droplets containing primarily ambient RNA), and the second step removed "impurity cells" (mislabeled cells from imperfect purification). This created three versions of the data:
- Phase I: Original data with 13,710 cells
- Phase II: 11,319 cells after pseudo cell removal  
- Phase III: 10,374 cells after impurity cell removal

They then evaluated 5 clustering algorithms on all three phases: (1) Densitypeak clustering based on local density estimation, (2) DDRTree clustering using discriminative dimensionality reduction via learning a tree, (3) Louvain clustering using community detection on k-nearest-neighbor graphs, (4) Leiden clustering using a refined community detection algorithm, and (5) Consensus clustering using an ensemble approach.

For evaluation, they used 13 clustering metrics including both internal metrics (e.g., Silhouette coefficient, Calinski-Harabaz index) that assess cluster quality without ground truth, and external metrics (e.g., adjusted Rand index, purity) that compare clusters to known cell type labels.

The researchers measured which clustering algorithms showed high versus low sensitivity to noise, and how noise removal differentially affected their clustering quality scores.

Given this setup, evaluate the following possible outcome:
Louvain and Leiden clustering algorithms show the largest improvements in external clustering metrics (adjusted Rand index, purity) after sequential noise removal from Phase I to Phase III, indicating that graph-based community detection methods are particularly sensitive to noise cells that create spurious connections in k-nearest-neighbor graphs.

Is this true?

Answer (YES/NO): NO